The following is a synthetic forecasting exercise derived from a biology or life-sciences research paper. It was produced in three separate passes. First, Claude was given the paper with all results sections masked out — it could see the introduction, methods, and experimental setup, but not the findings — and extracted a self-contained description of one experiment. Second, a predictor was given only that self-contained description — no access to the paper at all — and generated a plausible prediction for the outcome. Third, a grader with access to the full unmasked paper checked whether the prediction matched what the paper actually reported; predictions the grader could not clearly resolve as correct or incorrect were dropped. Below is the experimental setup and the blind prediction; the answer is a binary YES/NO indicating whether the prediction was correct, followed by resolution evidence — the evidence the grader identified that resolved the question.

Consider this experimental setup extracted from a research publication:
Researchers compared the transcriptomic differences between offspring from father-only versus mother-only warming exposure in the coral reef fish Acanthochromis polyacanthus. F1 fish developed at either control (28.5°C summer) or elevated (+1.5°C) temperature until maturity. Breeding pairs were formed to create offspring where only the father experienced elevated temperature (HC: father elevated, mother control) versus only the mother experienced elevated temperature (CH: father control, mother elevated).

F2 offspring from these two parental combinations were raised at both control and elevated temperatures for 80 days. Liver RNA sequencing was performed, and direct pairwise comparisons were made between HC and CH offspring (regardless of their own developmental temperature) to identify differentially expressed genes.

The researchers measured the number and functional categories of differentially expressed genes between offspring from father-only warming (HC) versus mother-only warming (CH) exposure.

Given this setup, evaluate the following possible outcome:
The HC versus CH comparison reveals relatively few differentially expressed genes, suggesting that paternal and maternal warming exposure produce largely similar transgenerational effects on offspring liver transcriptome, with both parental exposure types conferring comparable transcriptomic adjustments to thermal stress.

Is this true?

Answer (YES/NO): NO